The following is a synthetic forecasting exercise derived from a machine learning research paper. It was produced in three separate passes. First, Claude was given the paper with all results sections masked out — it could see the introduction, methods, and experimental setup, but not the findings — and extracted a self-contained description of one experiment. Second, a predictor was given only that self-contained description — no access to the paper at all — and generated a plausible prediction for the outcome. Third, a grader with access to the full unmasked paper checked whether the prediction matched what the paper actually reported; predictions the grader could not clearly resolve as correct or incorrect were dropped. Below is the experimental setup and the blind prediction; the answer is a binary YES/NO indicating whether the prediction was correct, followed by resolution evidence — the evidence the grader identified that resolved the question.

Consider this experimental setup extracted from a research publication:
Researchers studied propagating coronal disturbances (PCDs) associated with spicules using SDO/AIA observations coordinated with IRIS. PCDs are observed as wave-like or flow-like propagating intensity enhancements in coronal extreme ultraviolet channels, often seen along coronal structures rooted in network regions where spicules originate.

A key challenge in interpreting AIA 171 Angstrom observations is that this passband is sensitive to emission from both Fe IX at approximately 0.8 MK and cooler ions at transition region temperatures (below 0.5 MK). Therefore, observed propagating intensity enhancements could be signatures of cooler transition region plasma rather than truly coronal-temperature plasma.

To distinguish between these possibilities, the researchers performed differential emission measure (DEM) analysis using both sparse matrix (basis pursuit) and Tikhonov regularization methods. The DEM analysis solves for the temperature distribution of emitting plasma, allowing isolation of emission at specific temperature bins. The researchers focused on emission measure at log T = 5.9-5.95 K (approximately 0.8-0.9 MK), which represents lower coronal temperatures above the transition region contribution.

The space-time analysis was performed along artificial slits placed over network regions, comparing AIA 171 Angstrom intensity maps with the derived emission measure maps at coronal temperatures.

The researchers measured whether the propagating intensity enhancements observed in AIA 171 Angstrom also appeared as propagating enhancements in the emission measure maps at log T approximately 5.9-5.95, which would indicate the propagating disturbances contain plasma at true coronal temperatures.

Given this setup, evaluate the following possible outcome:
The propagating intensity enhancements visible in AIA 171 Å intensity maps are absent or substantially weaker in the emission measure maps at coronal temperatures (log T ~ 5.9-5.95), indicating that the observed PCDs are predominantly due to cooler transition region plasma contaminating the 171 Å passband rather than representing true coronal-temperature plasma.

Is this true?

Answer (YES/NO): NO